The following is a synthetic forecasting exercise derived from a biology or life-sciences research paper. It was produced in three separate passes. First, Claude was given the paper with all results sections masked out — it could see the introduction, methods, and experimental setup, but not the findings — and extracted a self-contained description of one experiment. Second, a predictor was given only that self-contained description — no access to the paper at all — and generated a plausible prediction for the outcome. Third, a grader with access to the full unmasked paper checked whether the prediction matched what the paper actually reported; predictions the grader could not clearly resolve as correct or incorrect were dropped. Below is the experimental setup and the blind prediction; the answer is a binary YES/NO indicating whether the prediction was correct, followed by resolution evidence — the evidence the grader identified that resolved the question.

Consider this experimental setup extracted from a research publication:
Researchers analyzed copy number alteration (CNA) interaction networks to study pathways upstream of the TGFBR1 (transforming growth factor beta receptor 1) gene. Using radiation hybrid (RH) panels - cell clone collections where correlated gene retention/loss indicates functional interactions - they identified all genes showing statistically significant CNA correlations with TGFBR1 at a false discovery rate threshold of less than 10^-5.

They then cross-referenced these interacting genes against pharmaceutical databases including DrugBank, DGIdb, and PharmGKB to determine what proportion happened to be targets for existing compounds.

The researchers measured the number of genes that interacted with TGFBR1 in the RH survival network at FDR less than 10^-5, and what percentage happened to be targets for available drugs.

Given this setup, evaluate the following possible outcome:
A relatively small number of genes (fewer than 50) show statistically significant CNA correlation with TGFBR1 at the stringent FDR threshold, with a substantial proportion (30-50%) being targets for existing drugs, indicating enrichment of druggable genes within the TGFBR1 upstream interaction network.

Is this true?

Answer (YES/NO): NO